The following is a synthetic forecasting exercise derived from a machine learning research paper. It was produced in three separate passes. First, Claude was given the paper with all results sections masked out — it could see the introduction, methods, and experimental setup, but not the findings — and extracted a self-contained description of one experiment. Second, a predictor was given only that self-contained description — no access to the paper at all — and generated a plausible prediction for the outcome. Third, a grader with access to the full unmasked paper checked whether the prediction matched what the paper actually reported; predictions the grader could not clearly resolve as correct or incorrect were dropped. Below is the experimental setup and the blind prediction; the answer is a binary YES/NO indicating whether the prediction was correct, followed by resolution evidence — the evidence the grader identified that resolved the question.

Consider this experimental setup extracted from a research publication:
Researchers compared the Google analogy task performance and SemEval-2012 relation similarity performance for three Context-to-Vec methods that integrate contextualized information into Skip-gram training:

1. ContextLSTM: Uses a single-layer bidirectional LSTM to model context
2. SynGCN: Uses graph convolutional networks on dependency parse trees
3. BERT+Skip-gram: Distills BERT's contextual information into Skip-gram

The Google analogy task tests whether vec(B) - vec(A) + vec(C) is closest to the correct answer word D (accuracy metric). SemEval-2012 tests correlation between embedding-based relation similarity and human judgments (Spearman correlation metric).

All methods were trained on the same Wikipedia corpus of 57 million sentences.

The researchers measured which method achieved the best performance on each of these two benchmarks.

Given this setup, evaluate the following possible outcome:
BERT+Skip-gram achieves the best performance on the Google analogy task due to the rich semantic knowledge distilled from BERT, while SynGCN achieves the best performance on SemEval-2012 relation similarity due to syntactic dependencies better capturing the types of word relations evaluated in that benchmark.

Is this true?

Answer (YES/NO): YES